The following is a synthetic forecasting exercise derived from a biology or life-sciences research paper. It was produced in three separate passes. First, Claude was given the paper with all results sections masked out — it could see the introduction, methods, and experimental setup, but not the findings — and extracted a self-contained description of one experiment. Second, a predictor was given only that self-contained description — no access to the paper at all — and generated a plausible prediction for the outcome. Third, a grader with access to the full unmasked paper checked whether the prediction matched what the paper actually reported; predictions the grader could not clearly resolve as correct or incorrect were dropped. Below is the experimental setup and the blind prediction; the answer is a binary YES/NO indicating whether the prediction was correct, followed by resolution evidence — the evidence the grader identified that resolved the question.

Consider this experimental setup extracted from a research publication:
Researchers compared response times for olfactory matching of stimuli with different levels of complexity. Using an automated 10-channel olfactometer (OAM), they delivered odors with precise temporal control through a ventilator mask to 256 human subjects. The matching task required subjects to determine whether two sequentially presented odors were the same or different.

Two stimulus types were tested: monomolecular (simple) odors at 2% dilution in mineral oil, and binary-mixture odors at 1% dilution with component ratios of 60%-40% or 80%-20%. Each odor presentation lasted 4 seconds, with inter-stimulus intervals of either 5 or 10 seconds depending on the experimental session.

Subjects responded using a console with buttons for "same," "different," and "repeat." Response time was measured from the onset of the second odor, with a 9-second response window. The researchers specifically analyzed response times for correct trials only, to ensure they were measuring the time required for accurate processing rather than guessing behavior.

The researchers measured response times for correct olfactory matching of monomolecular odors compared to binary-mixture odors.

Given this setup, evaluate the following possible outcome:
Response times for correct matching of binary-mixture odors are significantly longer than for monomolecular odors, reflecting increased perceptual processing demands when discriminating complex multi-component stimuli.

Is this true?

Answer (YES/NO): YES